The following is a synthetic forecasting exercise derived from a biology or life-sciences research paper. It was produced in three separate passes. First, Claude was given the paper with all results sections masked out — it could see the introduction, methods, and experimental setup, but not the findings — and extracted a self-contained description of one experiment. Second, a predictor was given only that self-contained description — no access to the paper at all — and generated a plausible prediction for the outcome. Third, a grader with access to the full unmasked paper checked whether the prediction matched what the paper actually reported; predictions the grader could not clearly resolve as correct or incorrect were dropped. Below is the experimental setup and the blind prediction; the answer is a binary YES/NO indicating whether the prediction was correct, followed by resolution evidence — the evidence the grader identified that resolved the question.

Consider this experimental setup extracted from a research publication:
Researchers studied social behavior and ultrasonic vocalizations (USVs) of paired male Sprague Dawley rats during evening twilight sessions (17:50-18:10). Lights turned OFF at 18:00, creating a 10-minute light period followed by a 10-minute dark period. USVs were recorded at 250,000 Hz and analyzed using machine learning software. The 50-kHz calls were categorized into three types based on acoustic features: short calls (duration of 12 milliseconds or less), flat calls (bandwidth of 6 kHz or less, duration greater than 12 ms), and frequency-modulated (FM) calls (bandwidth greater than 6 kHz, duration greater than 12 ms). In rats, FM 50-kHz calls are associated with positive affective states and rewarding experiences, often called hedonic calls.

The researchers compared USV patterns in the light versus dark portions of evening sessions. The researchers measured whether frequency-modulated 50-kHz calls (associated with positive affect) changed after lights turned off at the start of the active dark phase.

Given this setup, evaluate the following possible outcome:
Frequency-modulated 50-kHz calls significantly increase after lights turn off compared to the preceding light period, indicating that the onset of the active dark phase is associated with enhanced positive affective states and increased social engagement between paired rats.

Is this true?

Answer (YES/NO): NO